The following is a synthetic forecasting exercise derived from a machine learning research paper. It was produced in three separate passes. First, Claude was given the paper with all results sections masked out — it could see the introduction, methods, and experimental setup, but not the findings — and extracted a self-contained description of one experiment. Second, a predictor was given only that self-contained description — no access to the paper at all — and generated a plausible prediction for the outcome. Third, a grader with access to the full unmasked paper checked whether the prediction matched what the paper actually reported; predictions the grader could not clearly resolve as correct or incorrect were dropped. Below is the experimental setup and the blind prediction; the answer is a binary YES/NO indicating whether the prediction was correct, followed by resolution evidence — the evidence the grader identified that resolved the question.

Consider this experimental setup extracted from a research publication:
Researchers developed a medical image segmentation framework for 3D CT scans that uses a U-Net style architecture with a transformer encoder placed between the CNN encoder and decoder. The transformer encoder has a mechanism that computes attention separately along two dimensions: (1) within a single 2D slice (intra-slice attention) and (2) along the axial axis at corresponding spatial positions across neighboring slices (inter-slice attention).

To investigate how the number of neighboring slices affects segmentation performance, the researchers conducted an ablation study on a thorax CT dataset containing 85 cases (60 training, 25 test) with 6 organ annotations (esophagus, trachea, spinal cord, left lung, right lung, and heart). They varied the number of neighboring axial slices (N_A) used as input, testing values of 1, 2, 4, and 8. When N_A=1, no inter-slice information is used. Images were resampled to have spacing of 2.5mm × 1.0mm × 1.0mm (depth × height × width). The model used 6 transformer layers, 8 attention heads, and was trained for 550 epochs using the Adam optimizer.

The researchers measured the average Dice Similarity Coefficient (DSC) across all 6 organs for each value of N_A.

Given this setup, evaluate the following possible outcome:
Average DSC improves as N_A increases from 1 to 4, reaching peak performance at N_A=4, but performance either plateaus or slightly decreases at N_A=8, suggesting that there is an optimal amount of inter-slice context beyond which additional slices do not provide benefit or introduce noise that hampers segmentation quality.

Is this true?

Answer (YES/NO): NO